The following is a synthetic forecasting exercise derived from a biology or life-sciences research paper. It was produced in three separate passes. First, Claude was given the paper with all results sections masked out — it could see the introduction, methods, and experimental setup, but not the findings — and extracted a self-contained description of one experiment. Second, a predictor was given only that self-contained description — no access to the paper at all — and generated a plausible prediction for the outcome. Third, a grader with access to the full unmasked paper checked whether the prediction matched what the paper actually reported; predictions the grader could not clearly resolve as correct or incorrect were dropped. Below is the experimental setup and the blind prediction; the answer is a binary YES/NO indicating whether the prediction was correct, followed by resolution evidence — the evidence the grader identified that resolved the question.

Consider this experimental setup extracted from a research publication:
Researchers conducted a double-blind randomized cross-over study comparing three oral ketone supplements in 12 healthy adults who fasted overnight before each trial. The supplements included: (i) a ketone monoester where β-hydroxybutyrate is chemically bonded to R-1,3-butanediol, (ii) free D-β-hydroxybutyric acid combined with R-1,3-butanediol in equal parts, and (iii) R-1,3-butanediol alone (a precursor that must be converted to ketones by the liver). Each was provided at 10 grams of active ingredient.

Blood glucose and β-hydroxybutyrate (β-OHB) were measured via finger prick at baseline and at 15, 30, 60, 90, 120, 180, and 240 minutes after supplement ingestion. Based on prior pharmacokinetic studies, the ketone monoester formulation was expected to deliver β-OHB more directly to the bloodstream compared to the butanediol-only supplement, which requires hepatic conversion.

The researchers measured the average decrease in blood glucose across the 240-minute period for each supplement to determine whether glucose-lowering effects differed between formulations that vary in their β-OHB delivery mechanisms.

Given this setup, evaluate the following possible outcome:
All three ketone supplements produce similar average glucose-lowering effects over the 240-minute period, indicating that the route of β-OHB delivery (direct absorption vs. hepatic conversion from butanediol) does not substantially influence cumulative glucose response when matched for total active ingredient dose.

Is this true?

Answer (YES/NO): YES